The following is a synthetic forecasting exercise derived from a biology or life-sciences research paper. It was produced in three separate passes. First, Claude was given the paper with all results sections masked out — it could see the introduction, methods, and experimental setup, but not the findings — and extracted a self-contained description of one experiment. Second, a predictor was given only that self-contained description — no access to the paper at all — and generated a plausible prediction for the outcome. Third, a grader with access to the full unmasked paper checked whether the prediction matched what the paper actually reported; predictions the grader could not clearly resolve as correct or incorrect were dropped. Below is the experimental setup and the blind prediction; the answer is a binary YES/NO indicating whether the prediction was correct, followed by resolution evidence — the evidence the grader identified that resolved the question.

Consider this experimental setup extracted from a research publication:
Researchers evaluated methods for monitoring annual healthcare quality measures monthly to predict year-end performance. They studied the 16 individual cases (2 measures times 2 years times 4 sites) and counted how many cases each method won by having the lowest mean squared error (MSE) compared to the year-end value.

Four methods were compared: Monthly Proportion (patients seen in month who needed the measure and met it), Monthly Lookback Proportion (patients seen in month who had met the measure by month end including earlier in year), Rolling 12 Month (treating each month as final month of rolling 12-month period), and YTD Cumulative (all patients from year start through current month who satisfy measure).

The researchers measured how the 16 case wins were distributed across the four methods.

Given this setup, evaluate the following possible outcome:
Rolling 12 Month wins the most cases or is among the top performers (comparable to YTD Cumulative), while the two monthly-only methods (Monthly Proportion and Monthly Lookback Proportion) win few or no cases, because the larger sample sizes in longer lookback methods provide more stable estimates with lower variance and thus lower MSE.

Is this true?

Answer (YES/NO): YES